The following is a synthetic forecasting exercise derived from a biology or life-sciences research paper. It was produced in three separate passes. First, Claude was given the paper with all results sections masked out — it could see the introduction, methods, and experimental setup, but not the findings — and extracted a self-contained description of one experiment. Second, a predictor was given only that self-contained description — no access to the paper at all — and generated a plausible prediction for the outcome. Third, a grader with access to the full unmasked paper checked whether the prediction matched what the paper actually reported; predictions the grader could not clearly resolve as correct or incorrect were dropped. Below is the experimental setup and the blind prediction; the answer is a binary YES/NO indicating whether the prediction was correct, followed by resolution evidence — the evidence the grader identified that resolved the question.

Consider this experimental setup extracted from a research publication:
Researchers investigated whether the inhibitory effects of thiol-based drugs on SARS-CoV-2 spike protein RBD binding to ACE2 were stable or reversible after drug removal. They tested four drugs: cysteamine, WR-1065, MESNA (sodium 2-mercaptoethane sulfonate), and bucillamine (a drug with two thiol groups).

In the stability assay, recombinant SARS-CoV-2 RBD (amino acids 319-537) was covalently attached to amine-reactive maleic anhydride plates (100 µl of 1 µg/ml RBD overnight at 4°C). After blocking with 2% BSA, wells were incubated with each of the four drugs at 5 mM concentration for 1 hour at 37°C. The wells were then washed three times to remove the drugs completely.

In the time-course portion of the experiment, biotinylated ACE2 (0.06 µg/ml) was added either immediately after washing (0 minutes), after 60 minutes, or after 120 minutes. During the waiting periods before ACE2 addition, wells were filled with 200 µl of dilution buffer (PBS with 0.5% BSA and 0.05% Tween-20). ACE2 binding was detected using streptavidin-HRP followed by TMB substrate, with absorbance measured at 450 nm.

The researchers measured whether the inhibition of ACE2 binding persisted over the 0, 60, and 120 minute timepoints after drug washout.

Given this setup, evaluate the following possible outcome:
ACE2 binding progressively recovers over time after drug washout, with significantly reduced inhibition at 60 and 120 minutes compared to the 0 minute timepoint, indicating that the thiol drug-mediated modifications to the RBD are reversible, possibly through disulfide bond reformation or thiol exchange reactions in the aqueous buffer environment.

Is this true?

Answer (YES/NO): NO